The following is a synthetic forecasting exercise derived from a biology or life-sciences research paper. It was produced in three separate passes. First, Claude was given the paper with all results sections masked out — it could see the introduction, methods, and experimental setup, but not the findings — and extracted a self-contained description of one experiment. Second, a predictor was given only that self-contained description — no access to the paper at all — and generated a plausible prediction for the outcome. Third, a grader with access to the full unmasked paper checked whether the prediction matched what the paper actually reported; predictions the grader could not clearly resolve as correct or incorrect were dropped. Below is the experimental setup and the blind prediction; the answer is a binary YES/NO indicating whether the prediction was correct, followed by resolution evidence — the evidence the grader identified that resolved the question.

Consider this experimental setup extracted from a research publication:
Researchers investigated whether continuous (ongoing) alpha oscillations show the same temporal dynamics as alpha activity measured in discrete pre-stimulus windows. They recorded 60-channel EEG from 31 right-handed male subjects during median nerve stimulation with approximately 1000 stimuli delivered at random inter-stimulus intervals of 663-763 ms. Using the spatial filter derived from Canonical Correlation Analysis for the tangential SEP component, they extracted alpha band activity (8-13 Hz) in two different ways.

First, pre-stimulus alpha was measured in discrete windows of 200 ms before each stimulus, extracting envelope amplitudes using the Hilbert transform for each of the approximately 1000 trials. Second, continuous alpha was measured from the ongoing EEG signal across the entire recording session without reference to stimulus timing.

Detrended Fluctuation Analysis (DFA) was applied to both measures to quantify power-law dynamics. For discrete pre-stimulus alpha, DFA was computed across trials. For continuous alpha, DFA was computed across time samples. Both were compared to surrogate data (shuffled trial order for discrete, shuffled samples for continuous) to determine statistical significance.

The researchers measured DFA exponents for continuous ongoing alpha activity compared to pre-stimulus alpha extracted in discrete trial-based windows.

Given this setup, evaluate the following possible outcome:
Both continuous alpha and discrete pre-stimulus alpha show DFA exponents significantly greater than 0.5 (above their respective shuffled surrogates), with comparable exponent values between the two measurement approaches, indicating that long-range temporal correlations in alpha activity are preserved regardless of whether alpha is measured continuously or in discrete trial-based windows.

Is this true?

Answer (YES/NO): YES